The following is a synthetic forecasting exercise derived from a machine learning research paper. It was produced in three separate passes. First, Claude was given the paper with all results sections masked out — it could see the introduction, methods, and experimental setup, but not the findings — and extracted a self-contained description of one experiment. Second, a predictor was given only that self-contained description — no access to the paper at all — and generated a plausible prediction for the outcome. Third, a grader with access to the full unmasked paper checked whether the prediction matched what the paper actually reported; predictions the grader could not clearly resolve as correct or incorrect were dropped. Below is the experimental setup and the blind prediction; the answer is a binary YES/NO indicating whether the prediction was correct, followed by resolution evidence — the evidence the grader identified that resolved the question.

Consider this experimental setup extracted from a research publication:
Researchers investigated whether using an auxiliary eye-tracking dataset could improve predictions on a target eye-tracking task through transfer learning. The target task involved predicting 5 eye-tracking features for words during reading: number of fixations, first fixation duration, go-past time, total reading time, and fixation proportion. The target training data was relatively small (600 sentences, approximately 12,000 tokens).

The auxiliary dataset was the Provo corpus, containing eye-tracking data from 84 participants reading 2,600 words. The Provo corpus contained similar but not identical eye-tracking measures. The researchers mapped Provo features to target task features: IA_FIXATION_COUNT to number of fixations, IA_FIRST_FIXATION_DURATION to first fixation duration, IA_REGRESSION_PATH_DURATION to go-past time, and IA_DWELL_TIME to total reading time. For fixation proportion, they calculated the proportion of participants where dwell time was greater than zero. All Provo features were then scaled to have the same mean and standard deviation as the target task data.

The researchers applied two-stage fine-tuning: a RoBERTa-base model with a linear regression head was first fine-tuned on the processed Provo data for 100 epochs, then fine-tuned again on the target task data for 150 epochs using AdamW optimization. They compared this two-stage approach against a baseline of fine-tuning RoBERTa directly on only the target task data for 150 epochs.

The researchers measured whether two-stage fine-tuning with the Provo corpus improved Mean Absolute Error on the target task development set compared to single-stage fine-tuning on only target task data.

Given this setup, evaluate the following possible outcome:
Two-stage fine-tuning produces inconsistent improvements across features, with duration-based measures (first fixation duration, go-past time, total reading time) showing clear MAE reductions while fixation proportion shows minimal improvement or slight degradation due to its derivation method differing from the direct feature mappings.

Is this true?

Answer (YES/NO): NO